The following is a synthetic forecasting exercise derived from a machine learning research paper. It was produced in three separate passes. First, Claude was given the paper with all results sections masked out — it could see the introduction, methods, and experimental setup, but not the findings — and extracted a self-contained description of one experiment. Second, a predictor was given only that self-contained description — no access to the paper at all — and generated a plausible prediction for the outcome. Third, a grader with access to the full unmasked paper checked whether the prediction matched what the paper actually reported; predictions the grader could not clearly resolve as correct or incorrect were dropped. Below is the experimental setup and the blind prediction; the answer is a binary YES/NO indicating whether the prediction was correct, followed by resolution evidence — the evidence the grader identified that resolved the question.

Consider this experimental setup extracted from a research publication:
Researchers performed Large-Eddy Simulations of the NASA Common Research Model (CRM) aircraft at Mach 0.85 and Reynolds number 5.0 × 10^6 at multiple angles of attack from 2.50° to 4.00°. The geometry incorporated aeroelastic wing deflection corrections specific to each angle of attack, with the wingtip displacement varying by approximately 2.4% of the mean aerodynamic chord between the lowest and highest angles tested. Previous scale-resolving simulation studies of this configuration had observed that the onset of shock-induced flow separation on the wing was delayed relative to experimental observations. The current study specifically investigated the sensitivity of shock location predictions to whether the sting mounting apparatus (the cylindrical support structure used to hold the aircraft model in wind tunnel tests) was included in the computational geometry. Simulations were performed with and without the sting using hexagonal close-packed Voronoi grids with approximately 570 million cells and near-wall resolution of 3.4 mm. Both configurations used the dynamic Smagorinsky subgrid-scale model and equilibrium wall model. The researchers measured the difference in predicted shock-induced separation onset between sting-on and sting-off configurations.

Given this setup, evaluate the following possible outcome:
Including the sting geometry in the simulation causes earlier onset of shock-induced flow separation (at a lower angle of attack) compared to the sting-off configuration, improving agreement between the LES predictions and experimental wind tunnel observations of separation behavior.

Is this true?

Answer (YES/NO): NO